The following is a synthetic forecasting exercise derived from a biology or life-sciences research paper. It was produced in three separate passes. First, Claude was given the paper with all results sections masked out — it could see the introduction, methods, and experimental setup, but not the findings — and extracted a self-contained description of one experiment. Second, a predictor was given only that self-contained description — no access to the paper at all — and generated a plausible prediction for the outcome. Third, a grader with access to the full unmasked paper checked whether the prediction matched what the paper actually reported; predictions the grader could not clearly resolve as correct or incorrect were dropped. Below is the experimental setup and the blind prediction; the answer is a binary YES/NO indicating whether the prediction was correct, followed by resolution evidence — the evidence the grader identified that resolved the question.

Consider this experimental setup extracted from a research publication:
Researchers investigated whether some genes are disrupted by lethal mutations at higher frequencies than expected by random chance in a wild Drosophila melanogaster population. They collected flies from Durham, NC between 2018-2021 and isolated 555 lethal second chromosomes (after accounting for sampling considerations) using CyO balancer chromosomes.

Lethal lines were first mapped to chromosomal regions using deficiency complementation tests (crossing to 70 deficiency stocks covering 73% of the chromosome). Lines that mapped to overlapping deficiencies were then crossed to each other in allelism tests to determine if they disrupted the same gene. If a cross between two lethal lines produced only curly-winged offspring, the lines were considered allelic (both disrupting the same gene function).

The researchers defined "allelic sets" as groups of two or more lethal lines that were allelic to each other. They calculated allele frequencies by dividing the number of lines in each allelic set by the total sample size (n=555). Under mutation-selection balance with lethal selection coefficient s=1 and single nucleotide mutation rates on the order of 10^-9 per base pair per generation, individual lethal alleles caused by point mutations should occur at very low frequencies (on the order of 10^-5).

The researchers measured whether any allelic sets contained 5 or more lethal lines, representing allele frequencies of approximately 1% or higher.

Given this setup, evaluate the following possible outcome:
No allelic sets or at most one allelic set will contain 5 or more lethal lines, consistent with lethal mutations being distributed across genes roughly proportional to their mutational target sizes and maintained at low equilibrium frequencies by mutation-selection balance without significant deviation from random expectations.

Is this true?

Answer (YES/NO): NO